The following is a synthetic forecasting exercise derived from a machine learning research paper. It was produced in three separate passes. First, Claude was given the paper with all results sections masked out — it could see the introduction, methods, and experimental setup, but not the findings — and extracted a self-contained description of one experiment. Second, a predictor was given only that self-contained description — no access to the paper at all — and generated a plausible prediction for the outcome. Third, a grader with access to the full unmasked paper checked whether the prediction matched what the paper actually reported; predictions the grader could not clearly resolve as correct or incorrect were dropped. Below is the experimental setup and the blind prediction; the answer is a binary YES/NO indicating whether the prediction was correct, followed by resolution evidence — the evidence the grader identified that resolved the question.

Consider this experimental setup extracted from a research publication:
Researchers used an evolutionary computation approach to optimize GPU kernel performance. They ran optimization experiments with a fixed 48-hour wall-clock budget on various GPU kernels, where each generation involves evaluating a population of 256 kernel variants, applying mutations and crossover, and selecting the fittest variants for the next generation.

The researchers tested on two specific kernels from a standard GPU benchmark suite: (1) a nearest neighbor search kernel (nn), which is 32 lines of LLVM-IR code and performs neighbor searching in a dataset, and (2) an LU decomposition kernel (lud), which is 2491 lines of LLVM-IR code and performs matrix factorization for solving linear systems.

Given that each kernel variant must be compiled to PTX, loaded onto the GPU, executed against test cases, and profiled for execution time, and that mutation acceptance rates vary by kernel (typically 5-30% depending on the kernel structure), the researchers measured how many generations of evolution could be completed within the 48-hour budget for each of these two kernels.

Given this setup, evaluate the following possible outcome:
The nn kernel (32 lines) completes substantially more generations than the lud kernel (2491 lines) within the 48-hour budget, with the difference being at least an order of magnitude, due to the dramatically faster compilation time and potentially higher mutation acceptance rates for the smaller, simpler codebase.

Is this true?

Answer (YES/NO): NO